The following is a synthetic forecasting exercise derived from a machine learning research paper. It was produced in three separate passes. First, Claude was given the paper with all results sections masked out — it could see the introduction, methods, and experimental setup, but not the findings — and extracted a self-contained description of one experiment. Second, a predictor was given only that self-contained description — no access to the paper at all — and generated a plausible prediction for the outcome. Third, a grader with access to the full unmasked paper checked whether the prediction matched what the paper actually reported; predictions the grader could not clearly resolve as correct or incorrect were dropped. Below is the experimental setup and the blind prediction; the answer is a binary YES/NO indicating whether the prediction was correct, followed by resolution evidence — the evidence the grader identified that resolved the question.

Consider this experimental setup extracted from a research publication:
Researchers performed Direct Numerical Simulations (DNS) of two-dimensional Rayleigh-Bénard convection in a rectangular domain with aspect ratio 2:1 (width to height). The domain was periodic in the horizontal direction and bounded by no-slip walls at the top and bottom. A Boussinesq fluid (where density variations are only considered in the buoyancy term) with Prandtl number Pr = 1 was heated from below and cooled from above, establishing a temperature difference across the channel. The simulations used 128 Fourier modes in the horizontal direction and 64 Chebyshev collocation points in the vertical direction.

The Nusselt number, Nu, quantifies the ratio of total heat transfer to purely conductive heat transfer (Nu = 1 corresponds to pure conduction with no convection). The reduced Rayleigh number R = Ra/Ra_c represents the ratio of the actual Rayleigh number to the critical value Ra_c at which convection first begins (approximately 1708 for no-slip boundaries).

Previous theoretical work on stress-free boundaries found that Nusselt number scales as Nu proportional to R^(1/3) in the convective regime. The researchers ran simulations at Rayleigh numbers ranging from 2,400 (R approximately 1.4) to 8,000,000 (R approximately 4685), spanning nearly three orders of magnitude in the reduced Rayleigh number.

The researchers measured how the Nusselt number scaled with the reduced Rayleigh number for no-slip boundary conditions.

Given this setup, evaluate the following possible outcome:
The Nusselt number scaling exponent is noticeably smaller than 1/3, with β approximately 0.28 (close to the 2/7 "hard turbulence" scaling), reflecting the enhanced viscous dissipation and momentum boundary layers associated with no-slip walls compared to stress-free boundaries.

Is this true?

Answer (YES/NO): NO